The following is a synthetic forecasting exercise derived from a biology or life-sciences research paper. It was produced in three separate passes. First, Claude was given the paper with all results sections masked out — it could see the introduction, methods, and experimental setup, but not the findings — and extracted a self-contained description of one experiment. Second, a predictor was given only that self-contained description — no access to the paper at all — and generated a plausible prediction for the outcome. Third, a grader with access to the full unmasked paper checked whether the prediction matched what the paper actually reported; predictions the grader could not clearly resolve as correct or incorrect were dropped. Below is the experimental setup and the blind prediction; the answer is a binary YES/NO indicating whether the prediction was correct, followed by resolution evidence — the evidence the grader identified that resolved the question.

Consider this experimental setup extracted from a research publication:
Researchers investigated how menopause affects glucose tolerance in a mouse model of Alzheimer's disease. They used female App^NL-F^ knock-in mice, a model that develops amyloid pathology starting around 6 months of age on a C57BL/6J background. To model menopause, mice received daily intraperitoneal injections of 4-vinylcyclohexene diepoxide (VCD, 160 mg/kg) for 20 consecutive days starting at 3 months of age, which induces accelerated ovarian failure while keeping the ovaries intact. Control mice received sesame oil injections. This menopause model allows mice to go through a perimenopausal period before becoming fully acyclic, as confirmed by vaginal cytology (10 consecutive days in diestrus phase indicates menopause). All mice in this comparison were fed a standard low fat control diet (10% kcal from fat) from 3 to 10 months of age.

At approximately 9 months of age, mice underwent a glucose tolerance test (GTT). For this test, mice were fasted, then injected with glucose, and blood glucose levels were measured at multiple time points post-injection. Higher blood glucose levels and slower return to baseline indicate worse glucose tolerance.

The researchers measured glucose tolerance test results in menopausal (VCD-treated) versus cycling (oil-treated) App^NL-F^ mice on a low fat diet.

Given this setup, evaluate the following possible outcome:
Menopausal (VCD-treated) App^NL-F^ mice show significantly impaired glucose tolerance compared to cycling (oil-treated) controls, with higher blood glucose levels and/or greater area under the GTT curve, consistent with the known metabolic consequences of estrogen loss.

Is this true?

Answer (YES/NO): YES